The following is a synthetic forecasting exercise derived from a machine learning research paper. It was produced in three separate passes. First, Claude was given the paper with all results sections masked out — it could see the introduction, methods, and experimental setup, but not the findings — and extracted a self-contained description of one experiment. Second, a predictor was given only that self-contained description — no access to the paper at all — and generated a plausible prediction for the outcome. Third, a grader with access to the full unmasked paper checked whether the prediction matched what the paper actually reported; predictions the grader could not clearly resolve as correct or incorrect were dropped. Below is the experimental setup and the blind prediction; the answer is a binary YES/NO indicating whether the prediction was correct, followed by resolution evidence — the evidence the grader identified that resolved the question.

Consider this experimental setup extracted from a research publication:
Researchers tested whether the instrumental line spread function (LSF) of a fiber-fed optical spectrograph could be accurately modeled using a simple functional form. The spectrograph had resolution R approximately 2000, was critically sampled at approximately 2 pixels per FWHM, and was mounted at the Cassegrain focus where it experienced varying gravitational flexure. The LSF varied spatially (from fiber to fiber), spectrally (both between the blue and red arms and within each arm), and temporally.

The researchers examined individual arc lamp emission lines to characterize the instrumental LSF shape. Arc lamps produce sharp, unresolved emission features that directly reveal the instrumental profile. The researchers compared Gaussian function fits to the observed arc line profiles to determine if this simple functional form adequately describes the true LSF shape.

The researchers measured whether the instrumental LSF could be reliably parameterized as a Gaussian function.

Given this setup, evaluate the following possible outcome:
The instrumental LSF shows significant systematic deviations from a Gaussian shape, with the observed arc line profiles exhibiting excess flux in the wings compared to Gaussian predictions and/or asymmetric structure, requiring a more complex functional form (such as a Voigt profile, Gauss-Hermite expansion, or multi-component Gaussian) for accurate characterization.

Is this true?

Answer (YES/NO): NO